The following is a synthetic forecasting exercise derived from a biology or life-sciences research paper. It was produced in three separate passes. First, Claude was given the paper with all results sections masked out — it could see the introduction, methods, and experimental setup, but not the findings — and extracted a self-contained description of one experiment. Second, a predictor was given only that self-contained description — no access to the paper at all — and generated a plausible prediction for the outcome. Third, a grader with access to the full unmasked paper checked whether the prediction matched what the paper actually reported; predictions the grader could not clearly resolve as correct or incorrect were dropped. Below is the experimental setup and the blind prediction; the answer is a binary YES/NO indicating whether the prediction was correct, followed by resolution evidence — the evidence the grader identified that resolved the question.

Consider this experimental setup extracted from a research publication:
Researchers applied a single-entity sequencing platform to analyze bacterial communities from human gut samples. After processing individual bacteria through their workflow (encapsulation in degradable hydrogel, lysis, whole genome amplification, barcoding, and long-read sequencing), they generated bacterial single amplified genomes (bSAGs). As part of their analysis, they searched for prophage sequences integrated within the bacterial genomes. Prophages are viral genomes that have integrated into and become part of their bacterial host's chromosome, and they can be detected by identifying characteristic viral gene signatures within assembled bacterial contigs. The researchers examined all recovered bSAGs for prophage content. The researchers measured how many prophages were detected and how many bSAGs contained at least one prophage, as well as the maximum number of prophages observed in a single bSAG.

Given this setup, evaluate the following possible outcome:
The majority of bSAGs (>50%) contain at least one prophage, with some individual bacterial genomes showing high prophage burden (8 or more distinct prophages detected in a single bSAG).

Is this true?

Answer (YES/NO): NO